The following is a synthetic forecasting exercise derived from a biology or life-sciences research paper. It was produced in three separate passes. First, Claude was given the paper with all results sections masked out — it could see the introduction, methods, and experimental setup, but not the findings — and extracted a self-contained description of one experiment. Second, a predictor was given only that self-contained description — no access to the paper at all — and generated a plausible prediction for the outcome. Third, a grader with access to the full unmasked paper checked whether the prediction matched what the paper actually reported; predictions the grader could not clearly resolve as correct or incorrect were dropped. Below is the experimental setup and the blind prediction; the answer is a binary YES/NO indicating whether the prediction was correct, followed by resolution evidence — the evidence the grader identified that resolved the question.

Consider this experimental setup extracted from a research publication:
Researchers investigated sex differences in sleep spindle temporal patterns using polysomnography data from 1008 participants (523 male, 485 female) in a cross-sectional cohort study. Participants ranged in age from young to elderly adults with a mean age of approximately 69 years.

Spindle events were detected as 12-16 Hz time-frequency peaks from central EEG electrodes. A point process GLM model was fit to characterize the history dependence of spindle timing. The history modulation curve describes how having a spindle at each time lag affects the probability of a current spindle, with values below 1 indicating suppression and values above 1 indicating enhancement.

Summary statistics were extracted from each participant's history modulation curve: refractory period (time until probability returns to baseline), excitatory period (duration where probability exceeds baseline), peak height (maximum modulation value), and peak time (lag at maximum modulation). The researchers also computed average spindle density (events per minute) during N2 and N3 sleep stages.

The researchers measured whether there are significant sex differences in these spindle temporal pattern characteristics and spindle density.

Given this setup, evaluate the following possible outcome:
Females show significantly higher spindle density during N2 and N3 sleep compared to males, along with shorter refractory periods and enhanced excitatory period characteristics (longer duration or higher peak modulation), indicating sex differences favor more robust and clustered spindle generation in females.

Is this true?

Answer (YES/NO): NO